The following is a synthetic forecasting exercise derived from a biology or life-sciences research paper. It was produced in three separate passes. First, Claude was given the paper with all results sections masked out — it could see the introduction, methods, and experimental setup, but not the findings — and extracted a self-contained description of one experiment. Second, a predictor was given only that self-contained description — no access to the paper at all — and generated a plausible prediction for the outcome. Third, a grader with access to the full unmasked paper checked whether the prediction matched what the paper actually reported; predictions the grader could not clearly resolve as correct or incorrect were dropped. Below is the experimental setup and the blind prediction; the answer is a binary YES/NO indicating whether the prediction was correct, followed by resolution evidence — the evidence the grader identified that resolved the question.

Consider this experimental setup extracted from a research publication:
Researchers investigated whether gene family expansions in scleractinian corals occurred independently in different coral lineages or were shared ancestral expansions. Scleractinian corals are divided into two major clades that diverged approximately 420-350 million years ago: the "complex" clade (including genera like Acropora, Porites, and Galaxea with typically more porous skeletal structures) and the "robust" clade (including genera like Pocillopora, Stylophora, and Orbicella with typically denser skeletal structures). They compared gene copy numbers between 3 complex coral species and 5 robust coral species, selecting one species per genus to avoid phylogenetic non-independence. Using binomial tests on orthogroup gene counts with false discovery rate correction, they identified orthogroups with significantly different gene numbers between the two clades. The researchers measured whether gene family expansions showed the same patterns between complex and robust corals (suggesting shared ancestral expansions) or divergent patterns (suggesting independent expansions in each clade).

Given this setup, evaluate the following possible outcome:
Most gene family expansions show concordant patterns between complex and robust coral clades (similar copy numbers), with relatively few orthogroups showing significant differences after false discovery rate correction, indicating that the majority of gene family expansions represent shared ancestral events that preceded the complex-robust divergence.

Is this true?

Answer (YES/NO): NO